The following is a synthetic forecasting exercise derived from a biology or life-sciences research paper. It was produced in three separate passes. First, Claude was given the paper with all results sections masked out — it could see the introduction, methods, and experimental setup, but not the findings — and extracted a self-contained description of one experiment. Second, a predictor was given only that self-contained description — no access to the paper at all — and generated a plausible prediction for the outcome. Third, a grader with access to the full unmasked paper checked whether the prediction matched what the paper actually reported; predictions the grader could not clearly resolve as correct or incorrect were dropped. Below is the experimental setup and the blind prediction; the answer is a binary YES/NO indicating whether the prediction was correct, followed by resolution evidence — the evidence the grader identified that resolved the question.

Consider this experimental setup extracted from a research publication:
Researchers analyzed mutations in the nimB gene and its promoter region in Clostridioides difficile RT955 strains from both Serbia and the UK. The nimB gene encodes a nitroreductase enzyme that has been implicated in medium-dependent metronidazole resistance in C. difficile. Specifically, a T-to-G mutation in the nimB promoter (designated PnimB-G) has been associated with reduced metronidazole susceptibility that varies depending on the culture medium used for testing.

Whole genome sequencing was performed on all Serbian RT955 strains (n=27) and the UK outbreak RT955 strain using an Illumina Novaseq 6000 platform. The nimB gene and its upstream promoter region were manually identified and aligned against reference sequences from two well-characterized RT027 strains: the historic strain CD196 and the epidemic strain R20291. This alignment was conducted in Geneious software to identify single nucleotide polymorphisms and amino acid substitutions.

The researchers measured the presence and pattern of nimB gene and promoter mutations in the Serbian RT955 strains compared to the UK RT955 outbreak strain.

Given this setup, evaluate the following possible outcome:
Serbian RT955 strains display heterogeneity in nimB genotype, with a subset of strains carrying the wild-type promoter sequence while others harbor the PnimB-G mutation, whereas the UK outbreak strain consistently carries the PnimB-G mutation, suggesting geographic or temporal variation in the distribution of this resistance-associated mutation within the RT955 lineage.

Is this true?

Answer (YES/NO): NO